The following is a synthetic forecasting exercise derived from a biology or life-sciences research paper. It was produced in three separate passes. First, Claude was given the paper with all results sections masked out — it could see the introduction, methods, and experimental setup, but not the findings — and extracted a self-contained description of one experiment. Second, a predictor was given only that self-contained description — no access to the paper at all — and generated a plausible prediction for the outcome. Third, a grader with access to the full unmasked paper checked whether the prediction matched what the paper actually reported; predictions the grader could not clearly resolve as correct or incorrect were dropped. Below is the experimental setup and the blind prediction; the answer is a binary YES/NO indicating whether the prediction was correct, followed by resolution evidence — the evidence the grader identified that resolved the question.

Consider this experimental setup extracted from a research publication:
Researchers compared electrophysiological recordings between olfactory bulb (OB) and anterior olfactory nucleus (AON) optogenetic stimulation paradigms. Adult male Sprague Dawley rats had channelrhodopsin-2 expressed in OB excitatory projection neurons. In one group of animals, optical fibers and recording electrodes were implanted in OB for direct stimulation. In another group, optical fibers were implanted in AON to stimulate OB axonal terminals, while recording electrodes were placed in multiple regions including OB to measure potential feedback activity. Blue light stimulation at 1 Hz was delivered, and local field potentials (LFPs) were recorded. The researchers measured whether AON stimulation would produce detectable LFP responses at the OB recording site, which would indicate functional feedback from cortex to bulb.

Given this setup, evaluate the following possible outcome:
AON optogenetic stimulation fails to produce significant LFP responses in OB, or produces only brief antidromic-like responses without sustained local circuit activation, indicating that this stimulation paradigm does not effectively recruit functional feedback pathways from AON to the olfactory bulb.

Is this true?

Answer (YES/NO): NO